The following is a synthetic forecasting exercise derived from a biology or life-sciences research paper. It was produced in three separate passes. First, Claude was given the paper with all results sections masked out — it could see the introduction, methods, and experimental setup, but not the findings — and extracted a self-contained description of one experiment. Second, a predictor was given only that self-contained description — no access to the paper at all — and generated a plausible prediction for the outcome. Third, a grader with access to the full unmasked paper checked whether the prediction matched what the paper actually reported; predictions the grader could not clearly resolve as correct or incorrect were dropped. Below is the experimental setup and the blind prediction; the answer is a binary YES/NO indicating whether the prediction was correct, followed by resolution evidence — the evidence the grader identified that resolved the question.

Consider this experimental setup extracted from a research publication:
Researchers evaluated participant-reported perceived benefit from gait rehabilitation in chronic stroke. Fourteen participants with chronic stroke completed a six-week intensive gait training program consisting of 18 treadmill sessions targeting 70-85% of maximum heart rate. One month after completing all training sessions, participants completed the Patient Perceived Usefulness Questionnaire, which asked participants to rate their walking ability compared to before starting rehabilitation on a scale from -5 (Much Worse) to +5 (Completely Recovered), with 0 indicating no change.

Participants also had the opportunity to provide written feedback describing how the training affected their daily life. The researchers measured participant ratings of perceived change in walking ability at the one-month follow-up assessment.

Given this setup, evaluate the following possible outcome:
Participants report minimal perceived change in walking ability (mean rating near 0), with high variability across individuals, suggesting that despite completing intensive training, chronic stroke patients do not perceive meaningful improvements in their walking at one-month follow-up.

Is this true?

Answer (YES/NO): NO